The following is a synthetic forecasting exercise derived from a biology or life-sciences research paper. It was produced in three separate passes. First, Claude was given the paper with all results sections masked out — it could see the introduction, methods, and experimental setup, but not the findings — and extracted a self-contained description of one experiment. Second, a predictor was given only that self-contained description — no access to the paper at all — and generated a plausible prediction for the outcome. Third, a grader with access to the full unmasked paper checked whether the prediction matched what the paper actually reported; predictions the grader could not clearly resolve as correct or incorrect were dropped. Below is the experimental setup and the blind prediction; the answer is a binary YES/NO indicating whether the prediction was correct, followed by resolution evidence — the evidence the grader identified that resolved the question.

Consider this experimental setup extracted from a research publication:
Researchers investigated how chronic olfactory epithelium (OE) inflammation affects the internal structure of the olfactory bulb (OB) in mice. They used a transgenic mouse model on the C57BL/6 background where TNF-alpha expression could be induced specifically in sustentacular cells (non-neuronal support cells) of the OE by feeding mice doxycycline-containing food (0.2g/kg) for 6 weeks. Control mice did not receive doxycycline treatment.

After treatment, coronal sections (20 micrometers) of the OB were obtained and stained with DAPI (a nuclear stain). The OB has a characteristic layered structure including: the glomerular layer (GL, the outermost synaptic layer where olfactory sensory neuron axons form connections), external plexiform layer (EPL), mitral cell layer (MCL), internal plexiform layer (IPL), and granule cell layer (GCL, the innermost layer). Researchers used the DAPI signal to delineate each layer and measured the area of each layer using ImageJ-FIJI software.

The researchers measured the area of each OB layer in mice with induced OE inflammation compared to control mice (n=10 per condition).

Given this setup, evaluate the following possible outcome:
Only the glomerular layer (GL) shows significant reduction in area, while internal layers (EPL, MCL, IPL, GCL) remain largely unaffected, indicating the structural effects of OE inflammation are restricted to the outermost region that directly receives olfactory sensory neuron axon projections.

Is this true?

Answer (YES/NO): NO